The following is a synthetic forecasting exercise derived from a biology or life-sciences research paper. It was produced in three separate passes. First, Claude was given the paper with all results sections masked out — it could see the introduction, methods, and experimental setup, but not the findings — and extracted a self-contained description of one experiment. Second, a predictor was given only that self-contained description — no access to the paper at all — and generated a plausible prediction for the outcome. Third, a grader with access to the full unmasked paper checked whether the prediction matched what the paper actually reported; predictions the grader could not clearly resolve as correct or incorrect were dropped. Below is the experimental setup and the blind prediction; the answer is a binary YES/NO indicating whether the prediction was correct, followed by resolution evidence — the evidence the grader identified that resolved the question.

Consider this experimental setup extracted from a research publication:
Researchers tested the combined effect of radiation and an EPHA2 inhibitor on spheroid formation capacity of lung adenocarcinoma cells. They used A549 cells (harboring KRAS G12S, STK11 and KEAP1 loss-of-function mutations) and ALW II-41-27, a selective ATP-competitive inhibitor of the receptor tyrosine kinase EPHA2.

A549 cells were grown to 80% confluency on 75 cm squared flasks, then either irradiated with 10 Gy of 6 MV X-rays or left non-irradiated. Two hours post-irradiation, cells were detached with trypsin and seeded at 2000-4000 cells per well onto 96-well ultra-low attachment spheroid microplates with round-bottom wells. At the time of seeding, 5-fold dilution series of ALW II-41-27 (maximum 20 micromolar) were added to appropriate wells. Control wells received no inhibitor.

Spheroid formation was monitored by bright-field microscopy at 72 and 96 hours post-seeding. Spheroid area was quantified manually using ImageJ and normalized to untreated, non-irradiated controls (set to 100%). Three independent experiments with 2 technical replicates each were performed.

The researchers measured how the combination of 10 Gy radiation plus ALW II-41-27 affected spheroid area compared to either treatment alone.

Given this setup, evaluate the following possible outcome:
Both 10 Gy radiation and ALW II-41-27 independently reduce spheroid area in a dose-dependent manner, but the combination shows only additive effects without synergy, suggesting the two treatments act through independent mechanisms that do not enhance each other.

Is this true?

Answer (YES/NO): NO